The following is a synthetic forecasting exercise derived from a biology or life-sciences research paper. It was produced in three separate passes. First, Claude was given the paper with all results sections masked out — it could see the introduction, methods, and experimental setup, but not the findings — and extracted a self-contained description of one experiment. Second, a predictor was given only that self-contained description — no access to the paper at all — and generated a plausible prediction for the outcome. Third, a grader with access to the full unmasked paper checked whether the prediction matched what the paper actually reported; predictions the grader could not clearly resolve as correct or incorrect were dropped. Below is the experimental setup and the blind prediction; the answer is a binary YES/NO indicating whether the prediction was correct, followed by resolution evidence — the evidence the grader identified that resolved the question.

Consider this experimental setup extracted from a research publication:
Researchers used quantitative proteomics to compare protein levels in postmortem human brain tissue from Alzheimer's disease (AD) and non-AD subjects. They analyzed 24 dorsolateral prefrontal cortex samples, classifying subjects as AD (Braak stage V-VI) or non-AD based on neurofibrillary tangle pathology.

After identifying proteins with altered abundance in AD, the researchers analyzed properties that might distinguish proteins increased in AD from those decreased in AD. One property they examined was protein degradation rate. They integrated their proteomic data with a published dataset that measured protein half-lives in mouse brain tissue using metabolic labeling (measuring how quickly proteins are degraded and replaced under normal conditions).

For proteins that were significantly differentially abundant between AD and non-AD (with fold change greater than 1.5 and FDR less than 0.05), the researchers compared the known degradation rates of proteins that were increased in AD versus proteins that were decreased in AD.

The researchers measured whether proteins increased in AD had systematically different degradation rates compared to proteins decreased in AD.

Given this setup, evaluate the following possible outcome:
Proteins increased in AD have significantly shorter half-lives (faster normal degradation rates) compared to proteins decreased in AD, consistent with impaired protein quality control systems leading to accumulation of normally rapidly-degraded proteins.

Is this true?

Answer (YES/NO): YES